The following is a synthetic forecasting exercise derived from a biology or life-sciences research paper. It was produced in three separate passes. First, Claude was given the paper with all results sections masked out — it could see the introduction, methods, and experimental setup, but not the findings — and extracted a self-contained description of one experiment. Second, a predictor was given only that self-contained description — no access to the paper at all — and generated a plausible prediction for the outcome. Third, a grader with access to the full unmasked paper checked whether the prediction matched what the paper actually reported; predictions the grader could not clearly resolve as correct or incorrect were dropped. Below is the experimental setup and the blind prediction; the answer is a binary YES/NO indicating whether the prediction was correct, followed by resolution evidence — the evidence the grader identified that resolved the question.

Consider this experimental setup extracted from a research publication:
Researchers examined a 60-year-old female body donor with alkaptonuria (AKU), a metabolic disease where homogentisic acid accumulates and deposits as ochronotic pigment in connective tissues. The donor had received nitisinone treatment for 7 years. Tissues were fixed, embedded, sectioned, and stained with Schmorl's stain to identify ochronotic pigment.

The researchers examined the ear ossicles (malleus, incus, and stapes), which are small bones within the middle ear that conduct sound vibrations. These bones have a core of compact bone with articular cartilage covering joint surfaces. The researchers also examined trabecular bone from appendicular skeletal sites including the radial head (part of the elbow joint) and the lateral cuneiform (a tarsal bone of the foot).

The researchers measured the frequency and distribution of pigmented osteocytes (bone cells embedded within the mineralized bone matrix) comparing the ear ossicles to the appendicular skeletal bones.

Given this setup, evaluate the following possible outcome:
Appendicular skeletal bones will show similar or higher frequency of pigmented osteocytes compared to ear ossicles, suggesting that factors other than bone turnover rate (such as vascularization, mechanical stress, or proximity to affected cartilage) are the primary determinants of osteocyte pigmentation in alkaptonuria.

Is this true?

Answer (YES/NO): NO